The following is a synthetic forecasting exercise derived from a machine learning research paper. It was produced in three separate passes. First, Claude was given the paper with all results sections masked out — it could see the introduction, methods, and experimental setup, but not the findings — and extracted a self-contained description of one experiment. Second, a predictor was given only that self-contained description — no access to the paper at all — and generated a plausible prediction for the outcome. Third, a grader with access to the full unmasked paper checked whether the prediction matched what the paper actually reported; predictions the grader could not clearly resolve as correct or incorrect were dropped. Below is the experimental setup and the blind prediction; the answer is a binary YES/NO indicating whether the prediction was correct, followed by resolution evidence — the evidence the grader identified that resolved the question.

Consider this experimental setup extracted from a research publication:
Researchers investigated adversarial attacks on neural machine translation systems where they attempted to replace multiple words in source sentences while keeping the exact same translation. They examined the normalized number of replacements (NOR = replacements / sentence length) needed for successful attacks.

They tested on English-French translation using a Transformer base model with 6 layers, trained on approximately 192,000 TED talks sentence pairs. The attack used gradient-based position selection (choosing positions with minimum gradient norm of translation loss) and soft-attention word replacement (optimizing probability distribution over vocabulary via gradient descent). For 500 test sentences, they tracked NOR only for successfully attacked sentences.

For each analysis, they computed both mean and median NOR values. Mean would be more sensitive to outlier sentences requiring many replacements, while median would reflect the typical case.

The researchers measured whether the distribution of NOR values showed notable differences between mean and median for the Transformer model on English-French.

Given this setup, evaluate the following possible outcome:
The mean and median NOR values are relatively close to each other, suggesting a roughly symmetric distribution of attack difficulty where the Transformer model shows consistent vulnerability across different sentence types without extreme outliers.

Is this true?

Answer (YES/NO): YES